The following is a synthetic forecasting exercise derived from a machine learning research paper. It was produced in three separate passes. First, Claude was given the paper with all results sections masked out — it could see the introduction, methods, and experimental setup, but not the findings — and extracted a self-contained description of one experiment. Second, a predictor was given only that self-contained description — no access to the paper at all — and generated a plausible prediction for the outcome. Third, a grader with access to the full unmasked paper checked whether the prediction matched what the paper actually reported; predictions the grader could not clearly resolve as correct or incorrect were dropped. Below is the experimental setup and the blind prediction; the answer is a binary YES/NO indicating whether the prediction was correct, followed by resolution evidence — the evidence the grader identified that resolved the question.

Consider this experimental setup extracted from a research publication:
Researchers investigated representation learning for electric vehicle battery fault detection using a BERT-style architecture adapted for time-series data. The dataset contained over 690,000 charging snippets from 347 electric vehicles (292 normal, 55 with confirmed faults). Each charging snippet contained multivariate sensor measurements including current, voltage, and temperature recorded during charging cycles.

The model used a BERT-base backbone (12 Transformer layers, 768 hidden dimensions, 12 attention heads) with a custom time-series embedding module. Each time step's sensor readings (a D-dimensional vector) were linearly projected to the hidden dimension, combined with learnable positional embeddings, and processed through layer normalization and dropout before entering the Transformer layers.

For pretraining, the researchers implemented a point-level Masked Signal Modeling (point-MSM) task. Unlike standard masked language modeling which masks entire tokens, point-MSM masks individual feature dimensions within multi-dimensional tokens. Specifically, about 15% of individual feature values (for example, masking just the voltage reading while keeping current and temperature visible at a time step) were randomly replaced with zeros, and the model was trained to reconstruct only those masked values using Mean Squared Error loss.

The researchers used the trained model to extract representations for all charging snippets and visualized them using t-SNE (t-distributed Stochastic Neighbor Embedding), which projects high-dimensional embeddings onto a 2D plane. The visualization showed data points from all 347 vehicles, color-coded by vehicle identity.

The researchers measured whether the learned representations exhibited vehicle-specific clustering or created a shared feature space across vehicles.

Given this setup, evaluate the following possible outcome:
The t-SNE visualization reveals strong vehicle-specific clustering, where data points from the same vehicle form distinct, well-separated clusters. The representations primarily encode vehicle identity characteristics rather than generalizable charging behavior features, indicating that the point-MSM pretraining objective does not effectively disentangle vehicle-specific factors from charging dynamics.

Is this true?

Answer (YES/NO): NO